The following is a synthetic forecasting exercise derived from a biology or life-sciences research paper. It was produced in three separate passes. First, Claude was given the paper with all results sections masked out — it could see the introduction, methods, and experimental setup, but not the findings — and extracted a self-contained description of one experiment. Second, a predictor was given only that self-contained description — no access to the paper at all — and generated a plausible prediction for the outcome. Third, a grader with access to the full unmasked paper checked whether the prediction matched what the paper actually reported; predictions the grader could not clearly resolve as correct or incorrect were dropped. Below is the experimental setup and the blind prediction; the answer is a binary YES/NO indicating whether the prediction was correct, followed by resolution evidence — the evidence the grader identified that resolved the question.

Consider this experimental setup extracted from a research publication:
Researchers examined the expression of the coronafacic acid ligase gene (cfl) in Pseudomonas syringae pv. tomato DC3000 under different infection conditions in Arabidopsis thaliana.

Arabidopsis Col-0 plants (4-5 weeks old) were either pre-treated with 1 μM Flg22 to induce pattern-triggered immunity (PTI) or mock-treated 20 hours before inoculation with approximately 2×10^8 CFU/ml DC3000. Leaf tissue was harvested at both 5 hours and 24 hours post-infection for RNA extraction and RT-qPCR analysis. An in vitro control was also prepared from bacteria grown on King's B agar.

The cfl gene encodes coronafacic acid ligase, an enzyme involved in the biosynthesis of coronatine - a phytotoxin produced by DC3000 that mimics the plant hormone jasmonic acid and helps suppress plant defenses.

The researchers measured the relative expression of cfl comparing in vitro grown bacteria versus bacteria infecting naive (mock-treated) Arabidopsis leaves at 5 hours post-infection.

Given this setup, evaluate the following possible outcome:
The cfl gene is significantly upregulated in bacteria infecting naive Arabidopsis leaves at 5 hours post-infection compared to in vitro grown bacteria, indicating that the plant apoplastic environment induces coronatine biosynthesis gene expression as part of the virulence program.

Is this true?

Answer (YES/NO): YES